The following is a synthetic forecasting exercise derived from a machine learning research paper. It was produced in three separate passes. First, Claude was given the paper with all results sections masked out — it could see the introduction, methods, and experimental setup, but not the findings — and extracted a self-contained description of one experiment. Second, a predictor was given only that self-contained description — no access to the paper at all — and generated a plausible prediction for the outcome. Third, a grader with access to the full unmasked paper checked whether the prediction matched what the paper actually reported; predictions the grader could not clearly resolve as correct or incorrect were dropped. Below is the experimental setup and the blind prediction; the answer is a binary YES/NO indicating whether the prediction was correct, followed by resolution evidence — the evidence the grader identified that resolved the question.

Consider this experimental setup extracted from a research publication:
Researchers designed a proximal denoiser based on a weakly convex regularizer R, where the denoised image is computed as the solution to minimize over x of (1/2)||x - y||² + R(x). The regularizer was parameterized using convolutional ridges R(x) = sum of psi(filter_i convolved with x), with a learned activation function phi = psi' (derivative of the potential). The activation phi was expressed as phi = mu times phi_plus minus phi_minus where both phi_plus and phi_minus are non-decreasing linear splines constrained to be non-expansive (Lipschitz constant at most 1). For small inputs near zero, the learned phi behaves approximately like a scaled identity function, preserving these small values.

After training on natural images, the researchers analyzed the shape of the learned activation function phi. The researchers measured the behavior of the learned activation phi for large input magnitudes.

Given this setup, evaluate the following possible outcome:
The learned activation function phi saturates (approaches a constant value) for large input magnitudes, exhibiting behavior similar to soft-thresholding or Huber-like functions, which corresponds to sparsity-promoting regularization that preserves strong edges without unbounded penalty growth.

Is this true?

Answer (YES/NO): NO